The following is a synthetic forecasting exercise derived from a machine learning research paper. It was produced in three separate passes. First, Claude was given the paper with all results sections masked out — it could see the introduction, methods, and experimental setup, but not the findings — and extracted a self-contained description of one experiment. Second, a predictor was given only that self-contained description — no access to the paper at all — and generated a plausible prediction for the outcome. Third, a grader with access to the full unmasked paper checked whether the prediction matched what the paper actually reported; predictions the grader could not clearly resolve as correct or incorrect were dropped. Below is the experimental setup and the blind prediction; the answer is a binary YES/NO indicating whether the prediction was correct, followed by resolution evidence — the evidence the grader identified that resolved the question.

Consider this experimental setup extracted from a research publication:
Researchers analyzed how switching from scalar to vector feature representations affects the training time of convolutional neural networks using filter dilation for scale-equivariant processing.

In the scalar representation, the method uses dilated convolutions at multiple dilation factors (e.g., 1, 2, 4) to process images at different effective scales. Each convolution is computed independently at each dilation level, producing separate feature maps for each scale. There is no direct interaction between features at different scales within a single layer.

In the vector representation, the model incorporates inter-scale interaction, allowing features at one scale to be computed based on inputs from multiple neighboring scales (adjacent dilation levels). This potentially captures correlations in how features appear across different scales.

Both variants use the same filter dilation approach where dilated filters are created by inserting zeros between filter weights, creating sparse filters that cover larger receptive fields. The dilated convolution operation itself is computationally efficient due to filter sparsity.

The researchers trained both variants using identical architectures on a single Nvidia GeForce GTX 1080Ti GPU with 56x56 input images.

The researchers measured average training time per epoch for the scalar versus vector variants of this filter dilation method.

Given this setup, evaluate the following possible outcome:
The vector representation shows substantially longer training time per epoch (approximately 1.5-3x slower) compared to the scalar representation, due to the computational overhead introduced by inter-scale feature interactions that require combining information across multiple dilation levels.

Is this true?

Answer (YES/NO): NO